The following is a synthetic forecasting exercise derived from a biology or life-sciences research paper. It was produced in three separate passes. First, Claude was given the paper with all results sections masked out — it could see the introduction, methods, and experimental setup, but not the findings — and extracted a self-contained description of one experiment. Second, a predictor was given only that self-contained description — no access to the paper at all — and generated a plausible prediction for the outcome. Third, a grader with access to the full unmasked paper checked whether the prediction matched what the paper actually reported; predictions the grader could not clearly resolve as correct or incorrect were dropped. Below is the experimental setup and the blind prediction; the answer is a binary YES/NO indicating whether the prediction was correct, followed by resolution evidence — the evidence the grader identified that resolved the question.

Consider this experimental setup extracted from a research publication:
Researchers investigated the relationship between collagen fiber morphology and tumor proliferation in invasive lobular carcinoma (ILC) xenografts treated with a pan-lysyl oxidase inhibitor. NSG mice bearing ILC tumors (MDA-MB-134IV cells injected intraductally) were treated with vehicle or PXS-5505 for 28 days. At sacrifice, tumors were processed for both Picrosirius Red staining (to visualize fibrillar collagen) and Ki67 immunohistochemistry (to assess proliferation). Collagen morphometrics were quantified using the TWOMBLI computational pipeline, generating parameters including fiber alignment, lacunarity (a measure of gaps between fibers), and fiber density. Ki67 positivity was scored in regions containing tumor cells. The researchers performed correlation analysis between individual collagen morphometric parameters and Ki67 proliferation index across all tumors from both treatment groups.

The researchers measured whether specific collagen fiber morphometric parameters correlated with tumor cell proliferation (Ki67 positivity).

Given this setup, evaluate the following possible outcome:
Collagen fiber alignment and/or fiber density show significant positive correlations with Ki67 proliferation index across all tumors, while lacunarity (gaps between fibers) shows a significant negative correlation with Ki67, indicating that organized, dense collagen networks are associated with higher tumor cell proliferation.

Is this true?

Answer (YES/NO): NO